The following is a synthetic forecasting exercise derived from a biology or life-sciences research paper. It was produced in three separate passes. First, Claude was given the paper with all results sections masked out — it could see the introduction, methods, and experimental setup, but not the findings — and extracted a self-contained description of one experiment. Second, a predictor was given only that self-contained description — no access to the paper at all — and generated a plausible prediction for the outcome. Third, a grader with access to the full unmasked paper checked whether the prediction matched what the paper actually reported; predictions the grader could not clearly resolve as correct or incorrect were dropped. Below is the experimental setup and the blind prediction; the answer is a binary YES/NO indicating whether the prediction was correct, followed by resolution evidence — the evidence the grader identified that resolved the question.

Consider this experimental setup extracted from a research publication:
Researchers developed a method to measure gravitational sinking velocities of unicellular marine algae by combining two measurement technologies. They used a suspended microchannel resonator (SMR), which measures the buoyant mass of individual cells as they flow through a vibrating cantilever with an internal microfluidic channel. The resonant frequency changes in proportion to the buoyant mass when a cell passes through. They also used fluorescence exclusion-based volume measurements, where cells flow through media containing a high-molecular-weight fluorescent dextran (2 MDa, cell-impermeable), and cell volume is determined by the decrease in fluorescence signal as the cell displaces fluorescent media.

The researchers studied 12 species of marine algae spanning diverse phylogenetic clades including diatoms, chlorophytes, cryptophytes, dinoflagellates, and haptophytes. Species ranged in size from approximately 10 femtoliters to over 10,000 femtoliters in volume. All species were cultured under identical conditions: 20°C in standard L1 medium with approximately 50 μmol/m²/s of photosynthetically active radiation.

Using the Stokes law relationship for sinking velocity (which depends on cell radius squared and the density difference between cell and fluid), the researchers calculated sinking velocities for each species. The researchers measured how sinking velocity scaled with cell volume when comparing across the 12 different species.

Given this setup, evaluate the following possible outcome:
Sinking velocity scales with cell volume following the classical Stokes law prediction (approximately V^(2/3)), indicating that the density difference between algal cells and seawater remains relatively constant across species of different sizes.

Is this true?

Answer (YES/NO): YES